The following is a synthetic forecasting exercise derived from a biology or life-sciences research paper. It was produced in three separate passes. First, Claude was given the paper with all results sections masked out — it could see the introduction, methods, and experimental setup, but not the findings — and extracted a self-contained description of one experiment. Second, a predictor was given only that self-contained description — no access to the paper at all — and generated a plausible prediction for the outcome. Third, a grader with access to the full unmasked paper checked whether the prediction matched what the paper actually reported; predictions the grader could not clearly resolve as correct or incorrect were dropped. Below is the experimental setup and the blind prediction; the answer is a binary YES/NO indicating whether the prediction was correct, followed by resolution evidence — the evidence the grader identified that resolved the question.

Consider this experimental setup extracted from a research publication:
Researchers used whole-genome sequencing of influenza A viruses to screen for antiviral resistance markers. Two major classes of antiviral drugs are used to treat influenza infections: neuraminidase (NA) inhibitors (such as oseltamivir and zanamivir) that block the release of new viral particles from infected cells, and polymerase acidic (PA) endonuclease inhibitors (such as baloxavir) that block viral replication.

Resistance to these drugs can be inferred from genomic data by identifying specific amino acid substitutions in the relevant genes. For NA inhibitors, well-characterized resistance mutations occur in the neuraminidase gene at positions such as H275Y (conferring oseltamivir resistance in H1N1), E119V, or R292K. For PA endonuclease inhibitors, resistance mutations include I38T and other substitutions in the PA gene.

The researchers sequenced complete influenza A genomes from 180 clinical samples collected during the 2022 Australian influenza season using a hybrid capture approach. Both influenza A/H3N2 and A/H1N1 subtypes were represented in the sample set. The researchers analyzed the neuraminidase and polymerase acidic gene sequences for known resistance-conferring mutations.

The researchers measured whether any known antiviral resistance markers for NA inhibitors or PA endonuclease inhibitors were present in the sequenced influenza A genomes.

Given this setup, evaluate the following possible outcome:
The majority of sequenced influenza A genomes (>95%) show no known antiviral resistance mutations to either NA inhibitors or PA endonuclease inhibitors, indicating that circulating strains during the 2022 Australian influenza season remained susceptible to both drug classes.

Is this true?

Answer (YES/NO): YES